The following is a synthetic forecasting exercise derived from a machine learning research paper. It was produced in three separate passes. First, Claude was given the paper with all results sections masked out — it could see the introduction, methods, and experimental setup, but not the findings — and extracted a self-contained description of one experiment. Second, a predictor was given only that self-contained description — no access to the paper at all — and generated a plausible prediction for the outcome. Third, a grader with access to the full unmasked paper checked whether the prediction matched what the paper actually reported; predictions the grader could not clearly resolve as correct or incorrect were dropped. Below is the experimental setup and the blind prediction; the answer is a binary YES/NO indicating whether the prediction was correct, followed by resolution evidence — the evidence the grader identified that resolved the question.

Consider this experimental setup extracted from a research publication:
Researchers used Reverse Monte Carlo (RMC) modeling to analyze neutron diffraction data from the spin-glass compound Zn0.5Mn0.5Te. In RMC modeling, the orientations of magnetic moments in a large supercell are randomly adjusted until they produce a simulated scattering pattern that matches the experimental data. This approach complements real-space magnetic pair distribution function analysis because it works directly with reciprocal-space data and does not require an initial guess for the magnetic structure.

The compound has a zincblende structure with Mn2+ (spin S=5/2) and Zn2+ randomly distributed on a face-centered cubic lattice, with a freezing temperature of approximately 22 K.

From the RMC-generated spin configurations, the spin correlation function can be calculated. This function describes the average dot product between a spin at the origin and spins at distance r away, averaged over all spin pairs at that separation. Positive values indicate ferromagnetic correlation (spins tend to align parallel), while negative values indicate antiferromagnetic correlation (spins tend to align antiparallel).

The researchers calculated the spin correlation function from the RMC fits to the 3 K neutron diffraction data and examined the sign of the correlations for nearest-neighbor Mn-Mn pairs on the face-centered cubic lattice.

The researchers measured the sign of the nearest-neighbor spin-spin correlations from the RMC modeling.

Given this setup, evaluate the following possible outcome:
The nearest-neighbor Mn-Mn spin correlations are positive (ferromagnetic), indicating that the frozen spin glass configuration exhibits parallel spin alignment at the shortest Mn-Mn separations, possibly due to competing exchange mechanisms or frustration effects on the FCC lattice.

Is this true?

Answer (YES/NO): NO